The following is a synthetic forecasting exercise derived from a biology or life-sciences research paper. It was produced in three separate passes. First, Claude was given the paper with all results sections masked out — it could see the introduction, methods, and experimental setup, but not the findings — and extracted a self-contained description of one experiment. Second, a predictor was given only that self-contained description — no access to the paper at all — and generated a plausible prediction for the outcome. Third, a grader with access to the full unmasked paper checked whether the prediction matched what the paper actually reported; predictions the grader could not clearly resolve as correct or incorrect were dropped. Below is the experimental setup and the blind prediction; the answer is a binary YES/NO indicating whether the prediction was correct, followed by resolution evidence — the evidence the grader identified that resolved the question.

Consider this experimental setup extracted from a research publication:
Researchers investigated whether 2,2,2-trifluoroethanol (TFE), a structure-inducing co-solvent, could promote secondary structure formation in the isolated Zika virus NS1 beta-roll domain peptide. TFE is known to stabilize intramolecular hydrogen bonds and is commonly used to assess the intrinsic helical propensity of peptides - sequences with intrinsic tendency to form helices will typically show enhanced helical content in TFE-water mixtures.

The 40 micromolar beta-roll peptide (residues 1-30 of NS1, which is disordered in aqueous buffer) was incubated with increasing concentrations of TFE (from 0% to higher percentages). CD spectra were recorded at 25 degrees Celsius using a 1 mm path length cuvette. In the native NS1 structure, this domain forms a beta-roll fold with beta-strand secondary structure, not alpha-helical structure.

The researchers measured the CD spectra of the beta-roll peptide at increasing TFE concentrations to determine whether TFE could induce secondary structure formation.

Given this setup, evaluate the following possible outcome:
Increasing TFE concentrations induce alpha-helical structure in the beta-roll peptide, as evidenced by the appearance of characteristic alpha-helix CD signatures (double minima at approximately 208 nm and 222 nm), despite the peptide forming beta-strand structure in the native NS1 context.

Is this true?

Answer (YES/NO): NO